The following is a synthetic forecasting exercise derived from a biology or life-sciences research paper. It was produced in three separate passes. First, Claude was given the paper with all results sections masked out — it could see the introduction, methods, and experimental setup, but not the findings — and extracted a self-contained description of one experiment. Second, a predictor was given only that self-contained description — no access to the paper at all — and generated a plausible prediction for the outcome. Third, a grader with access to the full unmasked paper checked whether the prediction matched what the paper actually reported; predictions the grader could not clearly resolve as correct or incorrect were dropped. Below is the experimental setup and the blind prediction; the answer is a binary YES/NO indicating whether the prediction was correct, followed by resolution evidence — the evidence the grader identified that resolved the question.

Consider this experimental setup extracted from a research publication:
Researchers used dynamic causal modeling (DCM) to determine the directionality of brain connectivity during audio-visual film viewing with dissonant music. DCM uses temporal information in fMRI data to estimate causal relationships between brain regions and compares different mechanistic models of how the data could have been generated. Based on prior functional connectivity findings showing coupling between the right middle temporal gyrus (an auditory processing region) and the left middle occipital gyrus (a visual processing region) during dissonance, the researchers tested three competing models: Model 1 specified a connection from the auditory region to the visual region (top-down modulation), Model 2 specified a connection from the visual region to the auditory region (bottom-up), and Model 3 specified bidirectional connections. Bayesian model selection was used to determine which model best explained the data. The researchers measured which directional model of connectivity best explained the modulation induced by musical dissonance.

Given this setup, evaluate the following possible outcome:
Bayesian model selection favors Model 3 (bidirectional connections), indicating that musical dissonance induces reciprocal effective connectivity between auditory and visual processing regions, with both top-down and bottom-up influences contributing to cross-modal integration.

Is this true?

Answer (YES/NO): NO